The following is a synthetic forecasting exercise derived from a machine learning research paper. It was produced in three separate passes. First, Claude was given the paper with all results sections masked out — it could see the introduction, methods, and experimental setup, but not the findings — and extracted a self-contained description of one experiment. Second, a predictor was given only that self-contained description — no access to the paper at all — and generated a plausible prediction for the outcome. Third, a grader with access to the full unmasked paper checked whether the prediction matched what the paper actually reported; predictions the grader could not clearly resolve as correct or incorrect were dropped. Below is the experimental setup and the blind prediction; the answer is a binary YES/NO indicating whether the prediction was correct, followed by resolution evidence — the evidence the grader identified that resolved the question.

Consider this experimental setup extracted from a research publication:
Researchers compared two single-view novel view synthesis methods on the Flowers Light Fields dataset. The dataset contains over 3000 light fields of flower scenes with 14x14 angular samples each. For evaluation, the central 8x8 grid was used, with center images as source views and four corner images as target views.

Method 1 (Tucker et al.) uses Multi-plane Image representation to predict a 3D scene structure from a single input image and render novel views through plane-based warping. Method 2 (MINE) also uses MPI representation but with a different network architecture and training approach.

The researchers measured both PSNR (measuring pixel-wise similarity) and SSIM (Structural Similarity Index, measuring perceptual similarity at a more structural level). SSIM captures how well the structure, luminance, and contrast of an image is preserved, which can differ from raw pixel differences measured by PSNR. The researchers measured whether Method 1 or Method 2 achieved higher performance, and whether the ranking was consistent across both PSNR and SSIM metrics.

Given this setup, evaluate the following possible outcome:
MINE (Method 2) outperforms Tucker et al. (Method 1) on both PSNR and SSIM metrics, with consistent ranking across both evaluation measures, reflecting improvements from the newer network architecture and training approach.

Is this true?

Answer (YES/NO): YES